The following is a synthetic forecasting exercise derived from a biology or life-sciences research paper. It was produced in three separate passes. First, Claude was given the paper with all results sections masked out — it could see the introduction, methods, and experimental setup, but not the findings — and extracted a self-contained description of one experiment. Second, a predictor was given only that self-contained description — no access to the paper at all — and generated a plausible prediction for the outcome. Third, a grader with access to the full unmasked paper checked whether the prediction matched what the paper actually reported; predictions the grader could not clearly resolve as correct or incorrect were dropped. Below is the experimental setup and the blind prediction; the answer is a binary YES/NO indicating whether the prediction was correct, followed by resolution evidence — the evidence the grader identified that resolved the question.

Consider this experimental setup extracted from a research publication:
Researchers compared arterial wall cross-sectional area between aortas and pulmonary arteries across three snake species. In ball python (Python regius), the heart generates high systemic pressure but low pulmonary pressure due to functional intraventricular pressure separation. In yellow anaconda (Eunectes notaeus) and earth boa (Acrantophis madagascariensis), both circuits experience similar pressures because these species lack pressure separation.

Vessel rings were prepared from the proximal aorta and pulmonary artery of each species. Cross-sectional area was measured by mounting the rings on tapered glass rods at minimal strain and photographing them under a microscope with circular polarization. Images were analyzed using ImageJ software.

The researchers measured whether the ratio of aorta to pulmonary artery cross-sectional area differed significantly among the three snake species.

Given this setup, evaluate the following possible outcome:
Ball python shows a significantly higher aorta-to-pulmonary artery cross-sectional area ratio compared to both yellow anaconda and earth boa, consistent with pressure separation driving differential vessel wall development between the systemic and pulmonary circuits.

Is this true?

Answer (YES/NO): NO